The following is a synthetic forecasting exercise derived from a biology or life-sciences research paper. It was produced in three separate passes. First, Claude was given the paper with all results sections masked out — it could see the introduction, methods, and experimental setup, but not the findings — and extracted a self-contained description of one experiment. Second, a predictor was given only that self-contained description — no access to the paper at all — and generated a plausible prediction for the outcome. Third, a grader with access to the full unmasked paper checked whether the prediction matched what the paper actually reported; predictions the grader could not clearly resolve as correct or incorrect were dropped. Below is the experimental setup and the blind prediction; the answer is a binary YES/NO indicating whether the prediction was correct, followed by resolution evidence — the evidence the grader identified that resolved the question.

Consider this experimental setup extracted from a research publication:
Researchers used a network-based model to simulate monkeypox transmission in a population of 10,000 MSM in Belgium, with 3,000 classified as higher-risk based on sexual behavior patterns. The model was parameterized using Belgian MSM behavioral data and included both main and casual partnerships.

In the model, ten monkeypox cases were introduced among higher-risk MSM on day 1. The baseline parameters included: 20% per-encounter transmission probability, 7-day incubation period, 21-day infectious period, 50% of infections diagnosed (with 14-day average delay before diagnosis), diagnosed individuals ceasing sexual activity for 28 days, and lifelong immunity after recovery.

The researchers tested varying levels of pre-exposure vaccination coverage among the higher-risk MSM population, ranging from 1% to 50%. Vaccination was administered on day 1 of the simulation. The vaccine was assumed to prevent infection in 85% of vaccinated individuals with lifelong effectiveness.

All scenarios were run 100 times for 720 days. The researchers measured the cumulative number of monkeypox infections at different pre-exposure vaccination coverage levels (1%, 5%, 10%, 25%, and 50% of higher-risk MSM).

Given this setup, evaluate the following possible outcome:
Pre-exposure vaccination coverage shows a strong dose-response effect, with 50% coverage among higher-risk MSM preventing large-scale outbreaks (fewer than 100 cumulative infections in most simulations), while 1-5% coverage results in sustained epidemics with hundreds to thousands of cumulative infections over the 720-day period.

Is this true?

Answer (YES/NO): YES